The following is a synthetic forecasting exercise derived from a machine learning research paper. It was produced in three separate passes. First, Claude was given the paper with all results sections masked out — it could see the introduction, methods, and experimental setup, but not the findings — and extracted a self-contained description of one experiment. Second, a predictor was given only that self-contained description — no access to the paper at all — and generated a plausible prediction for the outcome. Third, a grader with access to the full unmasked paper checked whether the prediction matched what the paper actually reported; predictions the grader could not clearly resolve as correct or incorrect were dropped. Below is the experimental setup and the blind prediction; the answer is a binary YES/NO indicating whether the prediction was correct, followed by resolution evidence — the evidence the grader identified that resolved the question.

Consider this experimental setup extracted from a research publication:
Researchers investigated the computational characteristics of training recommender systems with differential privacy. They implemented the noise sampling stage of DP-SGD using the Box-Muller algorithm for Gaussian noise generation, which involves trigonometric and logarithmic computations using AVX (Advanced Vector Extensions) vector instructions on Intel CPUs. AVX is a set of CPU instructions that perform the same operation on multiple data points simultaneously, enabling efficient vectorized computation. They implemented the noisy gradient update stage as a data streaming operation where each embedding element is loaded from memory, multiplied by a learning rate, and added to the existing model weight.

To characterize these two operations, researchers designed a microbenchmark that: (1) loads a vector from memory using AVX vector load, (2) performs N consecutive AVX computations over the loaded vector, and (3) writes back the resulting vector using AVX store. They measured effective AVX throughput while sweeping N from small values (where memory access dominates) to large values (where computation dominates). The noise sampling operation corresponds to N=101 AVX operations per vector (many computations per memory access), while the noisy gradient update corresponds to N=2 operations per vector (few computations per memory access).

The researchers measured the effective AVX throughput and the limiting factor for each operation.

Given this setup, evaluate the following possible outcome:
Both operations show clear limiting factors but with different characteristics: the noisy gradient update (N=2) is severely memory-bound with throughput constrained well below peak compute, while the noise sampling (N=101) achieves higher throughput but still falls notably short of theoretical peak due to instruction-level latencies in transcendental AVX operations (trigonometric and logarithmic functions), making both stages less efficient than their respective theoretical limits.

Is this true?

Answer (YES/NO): NO